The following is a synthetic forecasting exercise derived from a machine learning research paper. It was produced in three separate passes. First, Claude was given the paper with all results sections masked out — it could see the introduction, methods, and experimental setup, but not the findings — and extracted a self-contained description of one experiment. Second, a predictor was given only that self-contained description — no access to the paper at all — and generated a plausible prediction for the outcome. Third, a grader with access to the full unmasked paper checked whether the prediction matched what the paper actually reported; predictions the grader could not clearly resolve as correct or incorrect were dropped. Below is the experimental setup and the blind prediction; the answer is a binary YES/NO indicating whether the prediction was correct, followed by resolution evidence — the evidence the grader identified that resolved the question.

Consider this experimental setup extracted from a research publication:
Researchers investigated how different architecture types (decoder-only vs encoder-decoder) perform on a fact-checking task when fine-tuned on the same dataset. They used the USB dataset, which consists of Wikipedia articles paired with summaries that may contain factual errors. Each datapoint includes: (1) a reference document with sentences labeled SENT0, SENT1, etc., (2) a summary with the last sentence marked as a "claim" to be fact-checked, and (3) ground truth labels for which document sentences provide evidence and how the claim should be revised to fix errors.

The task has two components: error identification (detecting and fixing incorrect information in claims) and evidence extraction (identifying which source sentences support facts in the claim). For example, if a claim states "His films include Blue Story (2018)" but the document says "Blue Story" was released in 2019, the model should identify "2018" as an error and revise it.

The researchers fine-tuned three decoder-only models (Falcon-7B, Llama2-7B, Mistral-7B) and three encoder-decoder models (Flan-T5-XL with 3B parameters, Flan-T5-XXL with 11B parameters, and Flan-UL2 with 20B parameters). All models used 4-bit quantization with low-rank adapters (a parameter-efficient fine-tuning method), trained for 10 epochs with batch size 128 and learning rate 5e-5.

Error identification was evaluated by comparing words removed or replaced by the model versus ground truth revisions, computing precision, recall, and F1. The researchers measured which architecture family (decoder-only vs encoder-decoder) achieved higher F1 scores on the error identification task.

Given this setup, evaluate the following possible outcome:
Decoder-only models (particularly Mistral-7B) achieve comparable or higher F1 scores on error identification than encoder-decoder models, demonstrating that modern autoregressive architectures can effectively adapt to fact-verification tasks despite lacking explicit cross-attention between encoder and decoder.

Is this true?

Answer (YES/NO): NO